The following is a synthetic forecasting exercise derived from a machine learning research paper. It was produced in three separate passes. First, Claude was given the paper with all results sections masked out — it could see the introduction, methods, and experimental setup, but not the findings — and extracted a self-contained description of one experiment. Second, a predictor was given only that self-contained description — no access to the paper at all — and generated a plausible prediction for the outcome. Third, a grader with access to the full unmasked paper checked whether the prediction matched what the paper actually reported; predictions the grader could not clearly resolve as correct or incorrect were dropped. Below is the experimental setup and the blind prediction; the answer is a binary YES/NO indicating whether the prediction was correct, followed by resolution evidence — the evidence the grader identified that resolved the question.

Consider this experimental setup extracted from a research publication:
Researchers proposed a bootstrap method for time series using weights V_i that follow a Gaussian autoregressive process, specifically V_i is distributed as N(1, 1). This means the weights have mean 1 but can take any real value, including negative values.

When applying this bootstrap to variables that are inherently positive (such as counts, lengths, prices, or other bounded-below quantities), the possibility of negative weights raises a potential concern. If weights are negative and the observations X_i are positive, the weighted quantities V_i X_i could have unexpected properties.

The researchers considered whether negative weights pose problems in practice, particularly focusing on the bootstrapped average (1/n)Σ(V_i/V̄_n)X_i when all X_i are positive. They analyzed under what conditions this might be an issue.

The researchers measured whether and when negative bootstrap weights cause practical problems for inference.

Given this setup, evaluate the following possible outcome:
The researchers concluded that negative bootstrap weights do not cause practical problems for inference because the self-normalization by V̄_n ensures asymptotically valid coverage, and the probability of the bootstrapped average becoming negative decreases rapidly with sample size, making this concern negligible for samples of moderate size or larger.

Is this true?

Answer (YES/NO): NO